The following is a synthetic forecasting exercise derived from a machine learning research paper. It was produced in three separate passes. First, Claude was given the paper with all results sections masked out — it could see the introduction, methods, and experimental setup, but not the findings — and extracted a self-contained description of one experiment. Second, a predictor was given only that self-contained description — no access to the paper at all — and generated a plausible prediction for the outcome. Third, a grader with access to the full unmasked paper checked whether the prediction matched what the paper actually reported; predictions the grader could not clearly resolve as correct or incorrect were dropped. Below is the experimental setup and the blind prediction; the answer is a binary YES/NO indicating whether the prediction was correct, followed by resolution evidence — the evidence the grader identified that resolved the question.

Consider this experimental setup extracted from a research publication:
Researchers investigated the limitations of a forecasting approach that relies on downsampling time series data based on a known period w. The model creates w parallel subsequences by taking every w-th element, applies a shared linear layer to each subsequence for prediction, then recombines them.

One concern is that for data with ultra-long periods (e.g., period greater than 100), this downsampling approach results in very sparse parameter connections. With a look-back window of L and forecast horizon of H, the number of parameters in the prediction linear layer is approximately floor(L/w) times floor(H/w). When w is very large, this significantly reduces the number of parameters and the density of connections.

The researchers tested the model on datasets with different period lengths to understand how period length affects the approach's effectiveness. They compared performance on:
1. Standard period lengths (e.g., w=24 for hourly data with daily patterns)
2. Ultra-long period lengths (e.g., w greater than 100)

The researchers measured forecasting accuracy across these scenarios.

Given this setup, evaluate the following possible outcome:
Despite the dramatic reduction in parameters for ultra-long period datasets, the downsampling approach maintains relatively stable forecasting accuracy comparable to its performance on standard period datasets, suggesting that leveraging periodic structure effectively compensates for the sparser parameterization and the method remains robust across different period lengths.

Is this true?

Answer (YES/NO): NO